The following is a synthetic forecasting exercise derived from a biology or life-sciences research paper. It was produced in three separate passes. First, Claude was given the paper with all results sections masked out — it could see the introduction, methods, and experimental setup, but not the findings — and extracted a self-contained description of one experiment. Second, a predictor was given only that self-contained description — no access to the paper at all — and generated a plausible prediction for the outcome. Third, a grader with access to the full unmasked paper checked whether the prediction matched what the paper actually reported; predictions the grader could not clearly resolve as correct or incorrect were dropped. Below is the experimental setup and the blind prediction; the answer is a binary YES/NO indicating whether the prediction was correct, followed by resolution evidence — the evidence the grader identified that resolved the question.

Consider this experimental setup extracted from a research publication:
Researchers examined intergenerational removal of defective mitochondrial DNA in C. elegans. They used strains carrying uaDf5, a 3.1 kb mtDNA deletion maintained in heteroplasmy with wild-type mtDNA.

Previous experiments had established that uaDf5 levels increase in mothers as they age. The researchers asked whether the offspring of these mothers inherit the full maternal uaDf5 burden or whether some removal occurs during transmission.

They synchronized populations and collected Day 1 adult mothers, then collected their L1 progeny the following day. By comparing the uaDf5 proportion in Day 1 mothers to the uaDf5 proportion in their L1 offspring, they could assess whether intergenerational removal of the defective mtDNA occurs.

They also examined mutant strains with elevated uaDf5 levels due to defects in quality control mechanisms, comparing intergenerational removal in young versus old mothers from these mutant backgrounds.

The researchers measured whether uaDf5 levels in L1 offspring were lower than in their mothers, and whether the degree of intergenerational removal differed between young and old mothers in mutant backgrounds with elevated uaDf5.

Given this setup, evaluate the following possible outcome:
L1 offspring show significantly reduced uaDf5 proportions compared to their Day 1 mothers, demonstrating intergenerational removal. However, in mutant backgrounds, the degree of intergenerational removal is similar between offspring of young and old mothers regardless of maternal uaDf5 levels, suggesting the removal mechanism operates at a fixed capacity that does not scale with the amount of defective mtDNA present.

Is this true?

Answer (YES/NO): NO